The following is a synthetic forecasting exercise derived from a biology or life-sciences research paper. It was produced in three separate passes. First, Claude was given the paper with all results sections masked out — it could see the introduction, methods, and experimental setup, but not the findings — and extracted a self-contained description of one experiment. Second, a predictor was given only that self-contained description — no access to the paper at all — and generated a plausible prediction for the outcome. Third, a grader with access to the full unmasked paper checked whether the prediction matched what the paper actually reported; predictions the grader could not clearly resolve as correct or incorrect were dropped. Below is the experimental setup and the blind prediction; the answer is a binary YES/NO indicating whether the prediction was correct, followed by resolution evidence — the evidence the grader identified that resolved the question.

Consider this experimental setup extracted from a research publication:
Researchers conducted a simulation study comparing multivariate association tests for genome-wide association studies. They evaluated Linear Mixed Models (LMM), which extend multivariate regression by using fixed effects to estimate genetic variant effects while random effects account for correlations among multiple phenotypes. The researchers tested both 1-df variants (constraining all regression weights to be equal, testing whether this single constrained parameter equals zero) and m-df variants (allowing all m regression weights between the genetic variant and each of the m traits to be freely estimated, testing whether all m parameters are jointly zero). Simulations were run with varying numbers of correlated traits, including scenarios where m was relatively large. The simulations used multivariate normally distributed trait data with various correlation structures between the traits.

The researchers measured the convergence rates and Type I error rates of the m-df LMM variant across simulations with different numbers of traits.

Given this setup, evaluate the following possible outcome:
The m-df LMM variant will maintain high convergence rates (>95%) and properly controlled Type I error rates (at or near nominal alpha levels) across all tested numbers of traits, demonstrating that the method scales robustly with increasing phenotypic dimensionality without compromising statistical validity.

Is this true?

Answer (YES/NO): NO